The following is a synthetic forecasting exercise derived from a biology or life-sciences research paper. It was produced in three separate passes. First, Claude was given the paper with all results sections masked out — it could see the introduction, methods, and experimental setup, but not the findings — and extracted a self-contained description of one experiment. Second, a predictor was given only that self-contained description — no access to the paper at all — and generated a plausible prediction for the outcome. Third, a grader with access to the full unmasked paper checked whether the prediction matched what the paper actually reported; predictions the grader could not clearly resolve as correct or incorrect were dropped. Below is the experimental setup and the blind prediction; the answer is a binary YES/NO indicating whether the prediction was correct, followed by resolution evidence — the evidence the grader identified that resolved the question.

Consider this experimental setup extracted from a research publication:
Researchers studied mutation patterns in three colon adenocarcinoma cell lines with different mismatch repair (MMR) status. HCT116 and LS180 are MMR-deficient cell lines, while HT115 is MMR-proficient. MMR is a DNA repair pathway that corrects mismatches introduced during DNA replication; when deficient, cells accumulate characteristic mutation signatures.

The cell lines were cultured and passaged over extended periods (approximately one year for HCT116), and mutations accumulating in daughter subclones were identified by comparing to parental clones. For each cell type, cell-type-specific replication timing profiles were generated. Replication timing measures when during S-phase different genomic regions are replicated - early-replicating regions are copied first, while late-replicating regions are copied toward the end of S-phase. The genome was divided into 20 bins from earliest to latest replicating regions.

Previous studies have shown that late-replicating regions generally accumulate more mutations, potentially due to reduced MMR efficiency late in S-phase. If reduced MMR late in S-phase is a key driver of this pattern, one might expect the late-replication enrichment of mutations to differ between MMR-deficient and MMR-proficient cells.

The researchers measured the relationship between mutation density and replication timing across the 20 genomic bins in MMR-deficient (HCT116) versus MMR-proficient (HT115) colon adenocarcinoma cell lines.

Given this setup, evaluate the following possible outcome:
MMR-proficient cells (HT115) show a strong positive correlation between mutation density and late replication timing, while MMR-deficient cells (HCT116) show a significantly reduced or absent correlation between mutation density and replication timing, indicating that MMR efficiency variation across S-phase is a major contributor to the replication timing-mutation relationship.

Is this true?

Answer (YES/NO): NO